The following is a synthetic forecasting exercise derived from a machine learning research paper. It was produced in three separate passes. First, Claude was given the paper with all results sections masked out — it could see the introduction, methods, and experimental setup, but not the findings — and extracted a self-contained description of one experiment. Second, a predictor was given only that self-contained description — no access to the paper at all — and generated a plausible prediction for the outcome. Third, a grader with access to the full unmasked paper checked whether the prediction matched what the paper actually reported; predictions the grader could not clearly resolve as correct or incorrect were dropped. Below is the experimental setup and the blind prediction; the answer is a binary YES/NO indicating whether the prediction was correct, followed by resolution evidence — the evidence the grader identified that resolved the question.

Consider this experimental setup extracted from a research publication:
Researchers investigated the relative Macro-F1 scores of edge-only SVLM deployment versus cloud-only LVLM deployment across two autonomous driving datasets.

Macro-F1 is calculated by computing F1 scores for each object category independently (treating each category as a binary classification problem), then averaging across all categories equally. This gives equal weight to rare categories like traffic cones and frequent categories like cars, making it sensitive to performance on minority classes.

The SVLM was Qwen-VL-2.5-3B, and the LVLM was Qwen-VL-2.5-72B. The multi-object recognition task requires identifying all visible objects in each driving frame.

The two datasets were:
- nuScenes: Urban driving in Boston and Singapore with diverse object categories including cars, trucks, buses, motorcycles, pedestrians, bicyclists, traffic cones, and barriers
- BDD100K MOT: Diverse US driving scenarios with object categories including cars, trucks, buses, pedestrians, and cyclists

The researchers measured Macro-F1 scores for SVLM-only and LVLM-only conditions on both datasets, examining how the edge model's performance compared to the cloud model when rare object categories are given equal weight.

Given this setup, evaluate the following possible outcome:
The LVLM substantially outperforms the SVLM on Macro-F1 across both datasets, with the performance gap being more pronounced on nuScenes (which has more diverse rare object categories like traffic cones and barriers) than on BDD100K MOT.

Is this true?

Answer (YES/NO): NO